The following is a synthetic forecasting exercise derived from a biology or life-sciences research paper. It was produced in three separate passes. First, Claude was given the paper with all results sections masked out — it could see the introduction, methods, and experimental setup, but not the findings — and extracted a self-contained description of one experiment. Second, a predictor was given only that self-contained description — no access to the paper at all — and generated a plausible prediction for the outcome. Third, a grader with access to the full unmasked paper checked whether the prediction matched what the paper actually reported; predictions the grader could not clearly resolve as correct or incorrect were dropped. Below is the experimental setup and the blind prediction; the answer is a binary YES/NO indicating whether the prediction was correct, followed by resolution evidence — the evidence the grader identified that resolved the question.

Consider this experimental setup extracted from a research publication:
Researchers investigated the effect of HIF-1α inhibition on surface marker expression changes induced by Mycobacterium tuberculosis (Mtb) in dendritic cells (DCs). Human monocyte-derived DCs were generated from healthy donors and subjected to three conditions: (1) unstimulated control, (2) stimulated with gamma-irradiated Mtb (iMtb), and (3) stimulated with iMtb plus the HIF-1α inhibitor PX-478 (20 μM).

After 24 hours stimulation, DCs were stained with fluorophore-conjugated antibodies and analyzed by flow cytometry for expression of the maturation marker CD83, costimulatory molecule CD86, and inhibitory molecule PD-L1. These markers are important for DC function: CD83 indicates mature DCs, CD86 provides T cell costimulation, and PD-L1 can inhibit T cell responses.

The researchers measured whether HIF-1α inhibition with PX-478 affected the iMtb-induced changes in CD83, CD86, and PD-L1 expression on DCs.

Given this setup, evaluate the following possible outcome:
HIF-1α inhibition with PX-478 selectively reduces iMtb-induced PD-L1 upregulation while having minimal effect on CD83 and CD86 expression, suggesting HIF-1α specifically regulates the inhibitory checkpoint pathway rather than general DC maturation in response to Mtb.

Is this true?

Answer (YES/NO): NO